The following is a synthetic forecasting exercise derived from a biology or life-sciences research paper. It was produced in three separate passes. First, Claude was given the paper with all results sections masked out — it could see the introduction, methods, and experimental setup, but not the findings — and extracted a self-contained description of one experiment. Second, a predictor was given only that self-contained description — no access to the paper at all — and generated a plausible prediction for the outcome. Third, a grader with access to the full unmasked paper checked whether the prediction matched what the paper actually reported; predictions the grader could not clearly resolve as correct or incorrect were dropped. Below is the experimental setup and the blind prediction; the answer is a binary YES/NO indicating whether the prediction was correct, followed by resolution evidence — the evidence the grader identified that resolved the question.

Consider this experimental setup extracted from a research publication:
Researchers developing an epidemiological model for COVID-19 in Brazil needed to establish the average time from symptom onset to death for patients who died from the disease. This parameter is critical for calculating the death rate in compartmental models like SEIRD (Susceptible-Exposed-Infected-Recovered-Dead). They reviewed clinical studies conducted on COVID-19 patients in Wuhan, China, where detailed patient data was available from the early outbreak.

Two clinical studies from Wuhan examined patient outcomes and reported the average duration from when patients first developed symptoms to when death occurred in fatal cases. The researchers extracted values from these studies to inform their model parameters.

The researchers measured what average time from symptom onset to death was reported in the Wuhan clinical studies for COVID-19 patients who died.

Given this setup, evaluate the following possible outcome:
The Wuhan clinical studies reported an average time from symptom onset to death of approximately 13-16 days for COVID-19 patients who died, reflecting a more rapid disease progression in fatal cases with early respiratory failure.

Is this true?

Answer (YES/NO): NO